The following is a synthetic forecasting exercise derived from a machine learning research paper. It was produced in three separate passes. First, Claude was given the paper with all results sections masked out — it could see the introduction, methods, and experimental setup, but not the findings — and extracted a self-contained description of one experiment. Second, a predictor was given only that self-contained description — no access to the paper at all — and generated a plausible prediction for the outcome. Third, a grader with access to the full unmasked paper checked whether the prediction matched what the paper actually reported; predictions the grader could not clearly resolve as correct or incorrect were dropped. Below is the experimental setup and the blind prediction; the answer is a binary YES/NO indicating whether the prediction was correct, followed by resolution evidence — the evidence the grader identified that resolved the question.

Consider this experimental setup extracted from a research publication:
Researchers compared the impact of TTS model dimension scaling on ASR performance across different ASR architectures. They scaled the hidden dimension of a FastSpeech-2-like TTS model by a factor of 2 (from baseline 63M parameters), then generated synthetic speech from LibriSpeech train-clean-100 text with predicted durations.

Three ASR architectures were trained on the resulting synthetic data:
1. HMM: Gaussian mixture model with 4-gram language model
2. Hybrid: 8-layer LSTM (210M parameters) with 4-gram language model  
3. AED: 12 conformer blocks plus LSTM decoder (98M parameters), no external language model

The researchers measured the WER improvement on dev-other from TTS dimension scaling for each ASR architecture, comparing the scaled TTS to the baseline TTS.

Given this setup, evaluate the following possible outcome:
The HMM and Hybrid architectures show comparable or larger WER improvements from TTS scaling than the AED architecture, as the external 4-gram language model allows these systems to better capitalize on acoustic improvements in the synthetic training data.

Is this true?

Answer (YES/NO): NO